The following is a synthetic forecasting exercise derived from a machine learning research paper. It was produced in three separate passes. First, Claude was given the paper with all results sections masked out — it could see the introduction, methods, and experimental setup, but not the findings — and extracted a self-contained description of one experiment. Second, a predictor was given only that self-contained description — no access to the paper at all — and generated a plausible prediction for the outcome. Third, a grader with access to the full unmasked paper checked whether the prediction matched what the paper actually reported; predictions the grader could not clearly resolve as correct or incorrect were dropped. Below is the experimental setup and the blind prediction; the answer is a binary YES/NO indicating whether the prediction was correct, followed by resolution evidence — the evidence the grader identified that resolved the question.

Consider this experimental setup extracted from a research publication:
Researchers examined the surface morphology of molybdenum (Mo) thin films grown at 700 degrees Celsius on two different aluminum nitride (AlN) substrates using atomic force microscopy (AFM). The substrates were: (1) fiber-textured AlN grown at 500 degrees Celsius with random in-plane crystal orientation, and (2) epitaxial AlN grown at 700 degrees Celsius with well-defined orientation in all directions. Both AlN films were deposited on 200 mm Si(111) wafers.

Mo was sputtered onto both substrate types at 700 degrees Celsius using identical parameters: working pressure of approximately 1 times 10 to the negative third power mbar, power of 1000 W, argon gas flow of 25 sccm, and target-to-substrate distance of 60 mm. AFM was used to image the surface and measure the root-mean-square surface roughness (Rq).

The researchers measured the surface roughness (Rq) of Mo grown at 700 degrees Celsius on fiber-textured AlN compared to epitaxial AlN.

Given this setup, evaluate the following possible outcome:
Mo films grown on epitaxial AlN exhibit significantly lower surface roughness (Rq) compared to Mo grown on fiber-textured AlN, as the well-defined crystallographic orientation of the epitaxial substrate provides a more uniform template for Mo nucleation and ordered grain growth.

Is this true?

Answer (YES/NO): YES